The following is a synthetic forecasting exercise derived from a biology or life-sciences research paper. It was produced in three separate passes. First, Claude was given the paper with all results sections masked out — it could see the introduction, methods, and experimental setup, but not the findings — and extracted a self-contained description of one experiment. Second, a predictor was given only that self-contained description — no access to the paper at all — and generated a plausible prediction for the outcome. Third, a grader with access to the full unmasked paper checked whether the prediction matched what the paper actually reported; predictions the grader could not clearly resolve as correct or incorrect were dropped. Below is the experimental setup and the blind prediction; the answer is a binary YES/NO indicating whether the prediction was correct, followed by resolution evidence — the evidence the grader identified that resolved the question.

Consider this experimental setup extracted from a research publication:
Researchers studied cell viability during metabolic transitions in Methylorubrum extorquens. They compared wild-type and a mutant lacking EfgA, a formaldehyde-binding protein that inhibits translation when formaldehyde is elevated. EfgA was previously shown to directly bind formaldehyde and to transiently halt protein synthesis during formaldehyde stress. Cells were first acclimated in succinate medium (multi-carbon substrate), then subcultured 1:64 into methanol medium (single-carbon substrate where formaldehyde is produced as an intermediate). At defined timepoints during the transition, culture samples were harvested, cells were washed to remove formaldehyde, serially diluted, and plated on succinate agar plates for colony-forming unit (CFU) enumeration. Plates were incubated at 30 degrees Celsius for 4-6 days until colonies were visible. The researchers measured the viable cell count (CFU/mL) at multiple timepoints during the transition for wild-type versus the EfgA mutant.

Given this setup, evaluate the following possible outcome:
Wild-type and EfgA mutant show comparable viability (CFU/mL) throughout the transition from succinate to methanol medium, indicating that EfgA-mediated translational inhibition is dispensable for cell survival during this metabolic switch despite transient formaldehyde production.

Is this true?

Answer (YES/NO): YES